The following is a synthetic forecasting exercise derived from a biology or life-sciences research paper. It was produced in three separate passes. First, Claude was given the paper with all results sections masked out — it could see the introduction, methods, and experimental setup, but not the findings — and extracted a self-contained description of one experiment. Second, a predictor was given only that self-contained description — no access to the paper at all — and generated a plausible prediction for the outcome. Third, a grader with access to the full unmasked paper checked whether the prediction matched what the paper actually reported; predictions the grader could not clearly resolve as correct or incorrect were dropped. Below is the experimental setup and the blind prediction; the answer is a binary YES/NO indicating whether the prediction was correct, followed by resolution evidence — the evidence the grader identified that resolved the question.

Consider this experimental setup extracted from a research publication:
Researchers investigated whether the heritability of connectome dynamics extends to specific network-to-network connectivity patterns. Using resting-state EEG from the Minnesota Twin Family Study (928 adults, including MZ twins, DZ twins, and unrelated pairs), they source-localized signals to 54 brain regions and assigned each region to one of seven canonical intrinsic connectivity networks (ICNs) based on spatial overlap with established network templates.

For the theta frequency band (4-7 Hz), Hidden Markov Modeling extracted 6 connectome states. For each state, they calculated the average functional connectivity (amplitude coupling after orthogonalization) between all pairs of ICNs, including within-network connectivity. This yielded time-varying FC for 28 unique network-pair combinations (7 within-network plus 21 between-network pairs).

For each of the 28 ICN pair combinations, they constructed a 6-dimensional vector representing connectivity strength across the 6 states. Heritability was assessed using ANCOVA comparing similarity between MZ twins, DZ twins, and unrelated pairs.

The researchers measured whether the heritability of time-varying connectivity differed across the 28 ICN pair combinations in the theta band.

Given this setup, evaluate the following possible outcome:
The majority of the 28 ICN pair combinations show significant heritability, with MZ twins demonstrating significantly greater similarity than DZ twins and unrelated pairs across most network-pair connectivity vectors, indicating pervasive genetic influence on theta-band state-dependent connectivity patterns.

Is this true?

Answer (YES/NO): NO